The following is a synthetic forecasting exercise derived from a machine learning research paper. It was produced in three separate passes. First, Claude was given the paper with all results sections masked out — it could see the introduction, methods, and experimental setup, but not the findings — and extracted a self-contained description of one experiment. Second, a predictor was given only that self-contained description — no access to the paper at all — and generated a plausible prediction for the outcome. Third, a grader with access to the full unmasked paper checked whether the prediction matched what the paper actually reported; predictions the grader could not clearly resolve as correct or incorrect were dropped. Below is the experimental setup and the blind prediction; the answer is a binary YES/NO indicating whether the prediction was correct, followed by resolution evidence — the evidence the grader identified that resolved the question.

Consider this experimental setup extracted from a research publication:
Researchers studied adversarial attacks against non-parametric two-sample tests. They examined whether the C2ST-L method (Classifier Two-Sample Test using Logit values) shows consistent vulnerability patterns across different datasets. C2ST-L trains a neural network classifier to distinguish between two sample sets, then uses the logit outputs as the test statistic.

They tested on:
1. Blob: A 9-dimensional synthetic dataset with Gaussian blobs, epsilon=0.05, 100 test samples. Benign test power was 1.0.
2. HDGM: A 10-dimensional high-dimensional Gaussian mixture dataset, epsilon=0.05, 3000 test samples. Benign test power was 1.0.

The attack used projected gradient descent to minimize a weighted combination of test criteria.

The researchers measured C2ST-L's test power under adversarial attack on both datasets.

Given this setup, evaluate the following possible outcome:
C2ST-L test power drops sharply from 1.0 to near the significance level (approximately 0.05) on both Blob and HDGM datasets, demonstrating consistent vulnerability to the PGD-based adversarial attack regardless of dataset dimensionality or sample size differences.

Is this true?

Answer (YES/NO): NO